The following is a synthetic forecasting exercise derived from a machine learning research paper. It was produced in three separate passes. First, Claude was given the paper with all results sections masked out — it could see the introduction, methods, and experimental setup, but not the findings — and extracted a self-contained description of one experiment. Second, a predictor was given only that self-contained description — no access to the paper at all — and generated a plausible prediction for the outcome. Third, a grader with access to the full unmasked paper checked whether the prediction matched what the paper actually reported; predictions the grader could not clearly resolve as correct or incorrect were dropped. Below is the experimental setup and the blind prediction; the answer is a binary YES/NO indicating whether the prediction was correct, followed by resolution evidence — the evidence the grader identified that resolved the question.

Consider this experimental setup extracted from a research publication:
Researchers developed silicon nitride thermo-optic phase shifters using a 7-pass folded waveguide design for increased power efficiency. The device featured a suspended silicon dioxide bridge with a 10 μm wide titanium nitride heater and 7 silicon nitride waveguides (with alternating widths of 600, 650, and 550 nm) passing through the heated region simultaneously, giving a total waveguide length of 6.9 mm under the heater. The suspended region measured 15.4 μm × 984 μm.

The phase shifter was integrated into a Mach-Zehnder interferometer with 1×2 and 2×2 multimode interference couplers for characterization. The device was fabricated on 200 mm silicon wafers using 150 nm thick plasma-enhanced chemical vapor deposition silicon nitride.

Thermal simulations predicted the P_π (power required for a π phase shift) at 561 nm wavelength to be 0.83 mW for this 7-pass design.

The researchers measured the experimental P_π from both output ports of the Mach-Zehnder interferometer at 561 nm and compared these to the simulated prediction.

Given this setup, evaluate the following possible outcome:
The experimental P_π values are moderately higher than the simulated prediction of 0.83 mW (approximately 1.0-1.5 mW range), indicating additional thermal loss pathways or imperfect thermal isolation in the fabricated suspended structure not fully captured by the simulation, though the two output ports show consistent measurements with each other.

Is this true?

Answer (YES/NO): NO